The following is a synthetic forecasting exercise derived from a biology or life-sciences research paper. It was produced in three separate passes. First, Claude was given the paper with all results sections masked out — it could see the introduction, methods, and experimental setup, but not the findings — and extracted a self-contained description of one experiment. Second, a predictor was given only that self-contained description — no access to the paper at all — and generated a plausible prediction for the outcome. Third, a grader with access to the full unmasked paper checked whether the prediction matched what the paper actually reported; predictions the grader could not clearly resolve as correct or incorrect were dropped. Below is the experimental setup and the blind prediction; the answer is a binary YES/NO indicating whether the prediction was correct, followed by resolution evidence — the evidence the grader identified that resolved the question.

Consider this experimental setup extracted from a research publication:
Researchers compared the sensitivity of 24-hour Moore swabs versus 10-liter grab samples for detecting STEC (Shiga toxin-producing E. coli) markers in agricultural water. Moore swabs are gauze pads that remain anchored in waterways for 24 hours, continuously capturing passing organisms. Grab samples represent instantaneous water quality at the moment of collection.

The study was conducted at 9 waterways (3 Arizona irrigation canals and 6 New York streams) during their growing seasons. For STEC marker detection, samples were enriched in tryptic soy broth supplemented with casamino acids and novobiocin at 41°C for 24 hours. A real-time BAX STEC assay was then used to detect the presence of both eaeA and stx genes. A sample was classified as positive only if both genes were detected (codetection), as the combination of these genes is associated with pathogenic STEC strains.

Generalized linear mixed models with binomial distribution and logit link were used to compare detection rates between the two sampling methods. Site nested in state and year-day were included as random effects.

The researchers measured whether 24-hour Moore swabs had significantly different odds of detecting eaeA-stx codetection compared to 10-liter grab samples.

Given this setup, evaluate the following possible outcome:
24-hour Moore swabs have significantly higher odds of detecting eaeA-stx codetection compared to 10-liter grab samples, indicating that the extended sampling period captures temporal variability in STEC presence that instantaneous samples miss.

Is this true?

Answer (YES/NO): YES